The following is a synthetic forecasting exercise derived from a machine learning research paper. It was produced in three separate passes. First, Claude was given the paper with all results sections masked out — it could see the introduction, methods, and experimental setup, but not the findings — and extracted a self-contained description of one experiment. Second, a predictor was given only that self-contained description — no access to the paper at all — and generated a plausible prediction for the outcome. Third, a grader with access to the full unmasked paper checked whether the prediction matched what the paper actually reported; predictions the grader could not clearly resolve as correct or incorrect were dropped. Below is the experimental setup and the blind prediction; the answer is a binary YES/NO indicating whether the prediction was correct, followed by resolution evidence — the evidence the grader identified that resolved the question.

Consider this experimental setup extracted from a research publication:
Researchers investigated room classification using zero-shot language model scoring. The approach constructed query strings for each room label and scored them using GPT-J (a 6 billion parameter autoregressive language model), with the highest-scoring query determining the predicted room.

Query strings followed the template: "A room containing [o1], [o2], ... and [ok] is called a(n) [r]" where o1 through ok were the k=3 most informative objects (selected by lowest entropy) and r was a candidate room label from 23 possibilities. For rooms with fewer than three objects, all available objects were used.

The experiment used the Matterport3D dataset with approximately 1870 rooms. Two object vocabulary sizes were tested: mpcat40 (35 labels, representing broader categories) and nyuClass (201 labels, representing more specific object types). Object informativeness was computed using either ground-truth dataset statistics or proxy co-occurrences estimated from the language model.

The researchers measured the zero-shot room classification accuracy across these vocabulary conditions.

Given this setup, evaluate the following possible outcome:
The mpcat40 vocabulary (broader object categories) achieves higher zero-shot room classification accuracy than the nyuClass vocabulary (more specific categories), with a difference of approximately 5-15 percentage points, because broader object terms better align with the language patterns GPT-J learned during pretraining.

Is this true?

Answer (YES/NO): NO